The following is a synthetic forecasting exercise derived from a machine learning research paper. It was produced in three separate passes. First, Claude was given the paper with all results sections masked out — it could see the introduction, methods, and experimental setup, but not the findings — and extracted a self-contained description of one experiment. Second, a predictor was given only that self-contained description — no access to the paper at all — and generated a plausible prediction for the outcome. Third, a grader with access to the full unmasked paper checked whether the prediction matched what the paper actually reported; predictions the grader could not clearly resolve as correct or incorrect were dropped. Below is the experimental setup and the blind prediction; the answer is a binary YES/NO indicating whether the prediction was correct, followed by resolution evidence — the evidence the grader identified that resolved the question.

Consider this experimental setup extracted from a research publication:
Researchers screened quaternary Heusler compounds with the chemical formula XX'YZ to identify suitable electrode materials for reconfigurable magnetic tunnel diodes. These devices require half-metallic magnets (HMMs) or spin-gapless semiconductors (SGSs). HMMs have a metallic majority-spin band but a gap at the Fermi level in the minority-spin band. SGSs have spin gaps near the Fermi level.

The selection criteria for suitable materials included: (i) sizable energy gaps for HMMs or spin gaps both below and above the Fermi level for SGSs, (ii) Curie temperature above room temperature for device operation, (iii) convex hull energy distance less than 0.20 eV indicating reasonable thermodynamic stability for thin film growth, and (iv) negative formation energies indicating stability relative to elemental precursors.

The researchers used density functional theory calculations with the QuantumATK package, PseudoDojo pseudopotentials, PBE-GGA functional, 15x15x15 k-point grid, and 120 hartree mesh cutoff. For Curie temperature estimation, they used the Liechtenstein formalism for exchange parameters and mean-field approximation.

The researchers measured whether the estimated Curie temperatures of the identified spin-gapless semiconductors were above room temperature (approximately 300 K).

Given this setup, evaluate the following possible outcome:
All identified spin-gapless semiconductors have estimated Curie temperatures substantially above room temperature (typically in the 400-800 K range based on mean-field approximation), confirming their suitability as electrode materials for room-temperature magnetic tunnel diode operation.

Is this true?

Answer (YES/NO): YES